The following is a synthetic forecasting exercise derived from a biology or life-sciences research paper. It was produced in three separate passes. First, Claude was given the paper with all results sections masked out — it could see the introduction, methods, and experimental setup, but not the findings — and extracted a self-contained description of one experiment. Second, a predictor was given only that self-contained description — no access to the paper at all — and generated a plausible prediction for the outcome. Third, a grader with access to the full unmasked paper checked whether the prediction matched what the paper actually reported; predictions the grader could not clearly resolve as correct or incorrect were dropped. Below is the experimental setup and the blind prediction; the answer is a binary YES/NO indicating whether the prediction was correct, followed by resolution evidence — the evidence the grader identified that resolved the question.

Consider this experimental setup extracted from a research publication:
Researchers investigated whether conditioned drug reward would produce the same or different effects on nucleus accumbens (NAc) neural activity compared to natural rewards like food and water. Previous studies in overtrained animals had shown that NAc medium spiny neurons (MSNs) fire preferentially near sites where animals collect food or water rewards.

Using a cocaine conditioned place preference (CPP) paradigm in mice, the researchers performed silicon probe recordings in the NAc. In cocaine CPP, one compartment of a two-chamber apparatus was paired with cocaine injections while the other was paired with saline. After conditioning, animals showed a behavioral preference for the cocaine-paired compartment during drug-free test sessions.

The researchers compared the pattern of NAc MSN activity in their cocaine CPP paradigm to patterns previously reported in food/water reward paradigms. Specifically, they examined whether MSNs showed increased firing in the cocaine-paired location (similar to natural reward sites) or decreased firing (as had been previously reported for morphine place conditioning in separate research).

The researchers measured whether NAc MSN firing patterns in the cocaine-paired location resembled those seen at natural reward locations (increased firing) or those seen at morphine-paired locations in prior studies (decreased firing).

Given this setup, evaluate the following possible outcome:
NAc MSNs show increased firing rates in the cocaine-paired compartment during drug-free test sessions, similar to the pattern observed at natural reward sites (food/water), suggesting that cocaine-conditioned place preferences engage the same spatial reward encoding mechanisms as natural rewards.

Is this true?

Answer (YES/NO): YES